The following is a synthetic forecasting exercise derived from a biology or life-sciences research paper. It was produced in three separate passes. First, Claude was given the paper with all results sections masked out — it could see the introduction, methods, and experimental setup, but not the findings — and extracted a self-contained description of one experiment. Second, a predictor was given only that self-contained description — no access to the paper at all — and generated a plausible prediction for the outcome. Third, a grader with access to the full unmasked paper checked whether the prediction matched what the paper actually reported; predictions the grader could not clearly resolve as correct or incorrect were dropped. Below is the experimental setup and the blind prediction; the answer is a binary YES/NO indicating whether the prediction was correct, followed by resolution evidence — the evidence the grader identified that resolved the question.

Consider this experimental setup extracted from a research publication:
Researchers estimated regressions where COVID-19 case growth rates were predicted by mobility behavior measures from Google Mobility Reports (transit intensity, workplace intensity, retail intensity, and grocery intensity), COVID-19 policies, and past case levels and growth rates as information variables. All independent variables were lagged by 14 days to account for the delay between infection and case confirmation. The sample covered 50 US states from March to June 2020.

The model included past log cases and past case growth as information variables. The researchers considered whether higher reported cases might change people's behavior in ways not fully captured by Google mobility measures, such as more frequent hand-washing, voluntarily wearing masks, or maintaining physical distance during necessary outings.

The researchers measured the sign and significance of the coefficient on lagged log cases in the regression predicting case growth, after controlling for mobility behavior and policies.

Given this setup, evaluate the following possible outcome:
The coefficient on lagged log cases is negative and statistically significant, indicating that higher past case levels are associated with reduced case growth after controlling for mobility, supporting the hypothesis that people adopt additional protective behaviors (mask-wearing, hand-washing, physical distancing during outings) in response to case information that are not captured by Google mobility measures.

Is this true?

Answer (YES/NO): YES